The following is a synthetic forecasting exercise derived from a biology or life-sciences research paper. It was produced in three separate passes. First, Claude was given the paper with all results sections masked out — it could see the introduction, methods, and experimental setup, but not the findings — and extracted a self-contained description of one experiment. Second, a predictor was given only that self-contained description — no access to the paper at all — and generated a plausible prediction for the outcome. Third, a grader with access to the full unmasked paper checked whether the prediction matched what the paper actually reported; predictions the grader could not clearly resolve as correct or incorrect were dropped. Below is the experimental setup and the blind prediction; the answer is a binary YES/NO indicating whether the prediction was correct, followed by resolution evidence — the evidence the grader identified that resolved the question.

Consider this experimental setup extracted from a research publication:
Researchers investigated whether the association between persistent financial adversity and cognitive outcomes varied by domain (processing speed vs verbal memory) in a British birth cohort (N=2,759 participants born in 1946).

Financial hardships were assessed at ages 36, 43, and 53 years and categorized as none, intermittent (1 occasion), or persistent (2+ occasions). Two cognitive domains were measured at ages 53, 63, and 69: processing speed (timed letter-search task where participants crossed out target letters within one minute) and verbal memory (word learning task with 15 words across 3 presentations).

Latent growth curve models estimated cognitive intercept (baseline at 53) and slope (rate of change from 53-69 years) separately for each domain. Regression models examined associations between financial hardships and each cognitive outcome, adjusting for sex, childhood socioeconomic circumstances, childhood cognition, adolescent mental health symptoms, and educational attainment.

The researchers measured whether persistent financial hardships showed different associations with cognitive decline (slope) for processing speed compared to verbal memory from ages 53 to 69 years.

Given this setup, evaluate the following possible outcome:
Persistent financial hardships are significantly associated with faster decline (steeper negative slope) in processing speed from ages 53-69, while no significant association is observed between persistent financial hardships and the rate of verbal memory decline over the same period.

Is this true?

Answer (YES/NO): NO